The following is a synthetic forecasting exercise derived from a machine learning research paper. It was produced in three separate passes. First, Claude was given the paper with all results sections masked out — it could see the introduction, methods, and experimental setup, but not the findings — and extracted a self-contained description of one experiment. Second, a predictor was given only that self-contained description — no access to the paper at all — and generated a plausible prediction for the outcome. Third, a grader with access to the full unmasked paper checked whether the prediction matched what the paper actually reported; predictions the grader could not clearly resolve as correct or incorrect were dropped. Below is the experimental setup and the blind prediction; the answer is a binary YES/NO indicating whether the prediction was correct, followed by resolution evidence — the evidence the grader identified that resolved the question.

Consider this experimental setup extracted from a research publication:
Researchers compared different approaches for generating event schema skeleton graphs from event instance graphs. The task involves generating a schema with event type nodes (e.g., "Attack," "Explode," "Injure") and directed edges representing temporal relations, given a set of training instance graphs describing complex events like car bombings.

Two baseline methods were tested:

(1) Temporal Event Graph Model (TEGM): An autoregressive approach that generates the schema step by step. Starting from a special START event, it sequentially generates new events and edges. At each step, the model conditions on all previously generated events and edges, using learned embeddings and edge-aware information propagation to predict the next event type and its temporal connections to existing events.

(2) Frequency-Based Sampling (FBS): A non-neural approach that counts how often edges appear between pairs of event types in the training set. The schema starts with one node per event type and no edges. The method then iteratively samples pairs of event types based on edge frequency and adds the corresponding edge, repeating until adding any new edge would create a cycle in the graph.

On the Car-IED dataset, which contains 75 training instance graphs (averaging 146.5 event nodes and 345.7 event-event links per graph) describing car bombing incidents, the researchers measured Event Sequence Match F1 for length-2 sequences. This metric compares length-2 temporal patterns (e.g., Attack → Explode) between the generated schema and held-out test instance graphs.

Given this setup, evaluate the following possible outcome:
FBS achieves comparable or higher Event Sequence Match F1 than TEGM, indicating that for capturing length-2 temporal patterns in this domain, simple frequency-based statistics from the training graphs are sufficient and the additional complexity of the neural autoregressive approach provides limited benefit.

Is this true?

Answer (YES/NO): NO